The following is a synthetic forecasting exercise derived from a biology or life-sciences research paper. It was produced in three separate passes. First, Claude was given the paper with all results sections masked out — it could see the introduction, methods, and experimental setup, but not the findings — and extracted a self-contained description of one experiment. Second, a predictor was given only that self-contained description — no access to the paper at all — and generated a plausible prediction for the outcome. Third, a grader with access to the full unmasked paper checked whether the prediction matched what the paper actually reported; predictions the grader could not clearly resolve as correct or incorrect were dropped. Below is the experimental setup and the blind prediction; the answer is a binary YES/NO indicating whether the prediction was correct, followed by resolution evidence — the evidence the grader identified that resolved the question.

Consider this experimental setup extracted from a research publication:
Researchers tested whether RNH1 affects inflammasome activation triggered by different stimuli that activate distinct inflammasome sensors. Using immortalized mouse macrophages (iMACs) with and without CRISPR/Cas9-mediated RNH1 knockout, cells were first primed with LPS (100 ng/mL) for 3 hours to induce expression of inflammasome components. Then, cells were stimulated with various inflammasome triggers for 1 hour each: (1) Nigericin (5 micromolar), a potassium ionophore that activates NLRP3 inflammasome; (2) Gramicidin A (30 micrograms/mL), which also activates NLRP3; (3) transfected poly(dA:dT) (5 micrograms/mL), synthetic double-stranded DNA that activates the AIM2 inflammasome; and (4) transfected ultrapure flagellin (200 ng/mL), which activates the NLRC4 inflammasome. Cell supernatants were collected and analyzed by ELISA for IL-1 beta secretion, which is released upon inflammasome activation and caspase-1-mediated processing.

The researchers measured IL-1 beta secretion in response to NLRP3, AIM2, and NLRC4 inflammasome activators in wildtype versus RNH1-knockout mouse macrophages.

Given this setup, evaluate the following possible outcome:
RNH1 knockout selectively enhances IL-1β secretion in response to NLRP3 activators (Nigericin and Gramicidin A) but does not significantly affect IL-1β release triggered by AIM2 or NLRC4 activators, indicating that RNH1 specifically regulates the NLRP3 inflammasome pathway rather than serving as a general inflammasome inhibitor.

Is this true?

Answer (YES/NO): NO